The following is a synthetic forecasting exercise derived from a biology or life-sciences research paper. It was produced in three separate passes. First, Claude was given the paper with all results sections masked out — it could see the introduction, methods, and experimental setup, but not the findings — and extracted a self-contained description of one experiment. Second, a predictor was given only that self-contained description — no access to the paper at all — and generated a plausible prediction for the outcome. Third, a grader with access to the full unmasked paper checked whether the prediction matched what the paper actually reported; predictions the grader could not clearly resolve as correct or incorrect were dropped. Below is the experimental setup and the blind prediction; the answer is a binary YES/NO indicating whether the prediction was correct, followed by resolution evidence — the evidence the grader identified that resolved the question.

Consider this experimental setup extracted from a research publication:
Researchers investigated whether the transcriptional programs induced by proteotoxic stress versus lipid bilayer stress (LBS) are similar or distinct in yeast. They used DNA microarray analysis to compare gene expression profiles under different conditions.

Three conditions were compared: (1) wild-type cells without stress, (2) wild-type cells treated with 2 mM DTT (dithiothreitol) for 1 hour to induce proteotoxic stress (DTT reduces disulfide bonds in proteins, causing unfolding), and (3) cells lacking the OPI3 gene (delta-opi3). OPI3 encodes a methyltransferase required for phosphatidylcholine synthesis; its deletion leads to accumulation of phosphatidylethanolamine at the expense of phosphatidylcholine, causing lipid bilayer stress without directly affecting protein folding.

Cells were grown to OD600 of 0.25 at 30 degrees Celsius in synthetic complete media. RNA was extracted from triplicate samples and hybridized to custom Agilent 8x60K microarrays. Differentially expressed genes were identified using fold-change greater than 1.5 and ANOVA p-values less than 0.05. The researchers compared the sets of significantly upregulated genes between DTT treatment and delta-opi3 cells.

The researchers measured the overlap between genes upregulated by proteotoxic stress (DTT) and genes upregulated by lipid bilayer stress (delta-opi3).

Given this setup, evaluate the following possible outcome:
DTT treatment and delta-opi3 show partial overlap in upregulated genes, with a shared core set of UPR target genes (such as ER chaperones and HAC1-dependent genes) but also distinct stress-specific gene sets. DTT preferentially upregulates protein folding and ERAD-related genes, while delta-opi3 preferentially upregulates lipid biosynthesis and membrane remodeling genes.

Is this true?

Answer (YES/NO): NO